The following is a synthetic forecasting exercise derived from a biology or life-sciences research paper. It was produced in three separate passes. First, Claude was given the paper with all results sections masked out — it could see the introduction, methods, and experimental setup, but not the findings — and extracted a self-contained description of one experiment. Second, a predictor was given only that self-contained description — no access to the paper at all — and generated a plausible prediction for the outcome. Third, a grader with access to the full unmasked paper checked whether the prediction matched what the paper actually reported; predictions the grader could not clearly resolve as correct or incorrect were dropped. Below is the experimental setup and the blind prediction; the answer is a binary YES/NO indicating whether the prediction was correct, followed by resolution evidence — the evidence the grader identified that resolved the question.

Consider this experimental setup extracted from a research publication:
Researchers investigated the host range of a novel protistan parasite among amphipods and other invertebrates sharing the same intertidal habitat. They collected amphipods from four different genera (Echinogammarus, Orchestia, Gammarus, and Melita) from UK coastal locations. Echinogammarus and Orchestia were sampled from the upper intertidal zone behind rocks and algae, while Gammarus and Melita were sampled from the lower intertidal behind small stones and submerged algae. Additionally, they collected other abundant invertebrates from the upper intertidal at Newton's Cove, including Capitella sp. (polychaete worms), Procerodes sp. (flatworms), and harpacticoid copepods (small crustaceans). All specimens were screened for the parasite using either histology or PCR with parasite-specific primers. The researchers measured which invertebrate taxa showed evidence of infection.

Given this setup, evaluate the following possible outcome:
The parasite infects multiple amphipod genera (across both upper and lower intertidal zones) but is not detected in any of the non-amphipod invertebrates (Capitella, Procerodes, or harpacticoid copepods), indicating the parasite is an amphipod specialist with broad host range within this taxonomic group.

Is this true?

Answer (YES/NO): NO